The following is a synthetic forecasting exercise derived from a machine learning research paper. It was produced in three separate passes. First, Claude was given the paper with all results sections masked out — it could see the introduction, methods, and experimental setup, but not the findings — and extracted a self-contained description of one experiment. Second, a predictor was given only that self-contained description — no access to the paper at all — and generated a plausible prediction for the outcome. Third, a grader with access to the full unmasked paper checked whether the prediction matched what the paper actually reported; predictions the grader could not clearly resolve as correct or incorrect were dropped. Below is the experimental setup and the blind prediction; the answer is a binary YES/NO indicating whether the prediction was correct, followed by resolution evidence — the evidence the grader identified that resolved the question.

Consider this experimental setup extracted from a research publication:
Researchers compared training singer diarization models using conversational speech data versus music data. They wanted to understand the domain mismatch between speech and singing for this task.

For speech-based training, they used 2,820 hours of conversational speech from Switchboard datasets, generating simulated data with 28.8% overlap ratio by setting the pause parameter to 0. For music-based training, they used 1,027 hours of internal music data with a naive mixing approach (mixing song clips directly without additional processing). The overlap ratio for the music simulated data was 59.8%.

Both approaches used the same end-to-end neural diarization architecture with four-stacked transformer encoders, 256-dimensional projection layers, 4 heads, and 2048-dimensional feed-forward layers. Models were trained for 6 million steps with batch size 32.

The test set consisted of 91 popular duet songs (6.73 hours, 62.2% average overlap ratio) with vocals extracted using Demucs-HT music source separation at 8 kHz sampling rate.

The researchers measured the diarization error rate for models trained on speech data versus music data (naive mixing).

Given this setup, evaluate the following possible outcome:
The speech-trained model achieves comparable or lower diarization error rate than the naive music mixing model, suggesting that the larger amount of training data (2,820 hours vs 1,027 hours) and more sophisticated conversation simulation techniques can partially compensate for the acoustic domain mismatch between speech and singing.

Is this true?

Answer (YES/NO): YES